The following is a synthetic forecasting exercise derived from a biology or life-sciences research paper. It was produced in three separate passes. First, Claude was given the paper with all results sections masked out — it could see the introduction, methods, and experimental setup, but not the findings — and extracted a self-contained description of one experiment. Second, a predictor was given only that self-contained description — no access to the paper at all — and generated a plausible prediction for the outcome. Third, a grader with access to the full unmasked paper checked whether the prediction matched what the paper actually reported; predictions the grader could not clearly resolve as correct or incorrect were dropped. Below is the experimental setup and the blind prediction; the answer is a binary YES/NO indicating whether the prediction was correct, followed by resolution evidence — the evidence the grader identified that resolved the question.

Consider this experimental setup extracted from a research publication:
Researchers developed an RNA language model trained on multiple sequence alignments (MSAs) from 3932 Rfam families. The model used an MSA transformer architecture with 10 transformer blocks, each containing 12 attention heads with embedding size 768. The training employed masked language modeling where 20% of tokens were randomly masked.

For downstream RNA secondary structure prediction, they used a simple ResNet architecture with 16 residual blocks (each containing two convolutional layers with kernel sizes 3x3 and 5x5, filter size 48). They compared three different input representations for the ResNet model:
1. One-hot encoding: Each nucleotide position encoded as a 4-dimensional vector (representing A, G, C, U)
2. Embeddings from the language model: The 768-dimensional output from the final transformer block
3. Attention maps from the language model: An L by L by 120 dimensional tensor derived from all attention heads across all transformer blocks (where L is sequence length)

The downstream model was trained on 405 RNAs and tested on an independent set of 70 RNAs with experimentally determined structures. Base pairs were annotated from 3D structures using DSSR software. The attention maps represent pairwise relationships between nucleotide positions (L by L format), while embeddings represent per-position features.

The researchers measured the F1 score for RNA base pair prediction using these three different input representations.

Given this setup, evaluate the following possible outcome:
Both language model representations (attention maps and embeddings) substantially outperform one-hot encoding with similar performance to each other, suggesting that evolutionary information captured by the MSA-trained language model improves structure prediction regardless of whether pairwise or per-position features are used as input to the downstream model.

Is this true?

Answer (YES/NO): NO